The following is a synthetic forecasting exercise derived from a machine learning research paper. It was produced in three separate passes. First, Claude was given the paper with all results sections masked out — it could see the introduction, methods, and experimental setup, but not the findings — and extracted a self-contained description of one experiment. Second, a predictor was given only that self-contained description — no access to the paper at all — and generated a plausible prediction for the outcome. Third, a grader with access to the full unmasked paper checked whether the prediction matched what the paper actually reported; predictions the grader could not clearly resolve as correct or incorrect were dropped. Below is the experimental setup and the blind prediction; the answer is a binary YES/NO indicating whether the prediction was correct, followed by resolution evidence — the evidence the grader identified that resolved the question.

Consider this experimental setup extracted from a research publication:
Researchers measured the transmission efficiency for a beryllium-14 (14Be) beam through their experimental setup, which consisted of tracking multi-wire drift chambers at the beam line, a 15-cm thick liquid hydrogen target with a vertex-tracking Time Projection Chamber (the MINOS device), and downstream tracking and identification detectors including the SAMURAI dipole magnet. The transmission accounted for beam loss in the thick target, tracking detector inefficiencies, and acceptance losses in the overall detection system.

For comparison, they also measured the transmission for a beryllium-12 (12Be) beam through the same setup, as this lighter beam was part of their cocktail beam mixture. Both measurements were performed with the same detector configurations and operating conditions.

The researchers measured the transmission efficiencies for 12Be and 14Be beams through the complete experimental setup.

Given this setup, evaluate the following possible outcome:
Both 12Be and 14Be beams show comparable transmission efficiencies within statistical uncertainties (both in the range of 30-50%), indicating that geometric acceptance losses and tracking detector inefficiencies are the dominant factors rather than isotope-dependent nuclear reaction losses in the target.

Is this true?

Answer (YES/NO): NO